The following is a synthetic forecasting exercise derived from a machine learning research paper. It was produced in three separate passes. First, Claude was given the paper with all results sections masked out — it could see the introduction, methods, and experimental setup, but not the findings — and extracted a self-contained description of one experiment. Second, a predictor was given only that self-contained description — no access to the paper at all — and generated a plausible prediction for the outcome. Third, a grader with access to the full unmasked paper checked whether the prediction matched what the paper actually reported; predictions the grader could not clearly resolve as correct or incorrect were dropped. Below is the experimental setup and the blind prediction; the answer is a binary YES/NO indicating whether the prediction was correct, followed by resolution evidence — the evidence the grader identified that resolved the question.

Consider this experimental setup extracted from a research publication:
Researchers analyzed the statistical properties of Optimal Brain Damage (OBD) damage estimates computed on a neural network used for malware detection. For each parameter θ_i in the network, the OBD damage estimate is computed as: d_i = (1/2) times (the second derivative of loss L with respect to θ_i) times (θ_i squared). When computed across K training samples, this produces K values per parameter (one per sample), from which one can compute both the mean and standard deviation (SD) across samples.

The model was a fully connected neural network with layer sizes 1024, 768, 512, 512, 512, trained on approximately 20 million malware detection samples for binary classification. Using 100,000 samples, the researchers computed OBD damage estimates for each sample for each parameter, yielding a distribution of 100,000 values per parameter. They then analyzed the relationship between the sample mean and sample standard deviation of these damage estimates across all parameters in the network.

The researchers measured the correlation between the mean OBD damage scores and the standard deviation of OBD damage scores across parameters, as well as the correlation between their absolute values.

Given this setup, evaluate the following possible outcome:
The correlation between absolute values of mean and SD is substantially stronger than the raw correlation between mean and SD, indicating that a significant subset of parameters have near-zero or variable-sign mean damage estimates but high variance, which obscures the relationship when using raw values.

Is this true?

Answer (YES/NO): YES